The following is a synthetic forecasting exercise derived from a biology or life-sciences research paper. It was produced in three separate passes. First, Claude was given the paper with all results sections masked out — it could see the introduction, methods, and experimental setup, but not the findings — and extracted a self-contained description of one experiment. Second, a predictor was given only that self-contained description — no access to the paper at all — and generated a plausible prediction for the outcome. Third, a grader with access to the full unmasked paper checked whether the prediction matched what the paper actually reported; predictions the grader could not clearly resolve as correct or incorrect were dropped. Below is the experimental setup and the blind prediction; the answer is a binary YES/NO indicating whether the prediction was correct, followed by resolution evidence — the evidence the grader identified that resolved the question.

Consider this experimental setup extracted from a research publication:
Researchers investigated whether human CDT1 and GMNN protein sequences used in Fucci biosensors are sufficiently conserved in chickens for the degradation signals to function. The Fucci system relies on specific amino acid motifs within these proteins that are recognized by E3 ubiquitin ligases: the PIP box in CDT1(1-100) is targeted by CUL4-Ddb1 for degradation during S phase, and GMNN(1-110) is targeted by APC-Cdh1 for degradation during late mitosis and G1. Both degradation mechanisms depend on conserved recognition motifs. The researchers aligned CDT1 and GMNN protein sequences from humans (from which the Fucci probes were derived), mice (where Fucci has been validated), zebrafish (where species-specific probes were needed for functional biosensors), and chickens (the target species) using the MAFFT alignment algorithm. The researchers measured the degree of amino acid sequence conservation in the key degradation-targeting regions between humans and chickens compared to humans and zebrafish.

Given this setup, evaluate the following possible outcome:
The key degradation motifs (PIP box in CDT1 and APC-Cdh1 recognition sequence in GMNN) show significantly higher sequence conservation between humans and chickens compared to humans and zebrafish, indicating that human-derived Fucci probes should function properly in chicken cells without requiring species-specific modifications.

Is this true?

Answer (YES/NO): NO